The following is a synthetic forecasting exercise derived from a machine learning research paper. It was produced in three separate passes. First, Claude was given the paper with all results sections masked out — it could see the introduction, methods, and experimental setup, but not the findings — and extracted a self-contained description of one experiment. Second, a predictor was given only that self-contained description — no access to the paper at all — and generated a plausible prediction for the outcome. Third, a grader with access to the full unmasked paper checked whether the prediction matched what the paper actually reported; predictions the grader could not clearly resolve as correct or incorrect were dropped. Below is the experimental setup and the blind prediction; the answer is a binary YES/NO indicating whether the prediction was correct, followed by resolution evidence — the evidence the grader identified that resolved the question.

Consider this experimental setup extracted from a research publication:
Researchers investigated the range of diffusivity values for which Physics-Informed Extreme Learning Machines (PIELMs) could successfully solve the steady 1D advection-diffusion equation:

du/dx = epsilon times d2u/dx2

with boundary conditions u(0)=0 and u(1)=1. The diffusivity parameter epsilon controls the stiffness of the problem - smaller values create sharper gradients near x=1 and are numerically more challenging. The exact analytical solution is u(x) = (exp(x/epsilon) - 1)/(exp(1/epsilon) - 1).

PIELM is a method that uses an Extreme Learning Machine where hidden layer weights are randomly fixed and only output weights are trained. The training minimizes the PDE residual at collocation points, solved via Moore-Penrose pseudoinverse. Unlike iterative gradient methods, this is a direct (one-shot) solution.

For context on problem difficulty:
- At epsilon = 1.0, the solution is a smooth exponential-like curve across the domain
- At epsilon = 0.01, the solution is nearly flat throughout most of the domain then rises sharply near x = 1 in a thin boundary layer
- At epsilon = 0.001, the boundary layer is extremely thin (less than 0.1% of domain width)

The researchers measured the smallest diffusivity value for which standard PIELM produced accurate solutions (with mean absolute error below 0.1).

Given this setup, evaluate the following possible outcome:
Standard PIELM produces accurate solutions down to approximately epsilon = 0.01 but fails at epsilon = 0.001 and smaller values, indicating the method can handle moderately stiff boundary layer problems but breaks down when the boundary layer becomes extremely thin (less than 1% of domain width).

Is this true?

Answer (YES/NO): NO